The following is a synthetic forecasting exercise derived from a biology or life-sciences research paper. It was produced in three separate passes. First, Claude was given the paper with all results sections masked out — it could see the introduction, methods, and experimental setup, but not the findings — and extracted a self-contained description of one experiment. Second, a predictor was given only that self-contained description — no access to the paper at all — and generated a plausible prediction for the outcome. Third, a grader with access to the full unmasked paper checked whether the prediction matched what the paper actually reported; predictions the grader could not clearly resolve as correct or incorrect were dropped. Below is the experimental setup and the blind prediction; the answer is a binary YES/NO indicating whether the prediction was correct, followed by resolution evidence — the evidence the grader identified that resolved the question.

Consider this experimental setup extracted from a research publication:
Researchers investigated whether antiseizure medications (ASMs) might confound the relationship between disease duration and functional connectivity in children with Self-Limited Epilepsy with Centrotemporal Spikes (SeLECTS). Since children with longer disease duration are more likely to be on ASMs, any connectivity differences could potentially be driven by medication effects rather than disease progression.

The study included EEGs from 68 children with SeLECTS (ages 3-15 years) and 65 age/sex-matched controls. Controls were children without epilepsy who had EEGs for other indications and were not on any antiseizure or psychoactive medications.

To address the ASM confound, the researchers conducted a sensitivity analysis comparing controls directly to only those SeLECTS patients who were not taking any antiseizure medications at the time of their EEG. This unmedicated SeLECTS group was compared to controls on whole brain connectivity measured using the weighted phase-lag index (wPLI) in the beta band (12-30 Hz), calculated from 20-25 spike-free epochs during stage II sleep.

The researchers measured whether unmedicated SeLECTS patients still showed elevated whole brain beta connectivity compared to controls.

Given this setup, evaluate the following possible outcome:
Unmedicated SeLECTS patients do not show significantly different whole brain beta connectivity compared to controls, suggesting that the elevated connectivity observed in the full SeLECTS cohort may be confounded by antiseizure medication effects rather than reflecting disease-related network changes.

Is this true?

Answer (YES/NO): NO